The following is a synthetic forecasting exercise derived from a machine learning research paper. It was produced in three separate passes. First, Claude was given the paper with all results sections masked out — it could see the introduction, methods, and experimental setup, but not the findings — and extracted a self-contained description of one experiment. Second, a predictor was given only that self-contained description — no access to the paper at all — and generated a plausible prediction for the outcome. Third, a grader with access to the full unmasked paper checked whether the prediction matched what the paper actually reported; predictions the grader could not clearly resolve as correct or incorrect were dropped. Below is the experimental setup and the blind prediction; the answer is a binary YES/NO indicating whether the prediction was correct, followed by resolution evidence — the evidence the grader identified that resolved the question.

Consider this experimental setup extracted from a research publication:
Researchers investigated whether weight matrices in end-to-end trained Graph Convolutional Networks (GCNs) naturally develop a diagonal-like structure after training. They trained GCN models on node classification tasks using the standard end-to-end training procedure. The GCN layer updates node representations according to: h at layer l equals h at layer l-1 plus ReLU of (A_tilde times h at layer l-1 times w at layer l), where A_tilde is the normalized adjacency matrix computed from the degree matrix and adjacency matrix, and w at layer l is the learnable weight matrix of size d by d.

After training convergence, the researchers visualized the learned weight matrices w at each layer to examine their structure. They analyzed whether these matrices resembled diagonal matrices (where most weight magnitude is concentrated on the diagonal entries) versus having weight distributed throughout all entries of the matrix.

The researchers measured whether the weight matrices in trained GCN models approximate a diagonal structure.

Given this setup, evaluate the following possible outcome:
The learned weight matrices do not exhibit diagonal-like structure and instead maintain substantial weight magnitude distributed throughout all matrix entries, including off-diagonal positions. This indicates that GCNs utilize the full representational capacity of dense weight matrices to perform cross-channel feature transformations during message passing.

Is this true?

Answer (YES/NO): YES